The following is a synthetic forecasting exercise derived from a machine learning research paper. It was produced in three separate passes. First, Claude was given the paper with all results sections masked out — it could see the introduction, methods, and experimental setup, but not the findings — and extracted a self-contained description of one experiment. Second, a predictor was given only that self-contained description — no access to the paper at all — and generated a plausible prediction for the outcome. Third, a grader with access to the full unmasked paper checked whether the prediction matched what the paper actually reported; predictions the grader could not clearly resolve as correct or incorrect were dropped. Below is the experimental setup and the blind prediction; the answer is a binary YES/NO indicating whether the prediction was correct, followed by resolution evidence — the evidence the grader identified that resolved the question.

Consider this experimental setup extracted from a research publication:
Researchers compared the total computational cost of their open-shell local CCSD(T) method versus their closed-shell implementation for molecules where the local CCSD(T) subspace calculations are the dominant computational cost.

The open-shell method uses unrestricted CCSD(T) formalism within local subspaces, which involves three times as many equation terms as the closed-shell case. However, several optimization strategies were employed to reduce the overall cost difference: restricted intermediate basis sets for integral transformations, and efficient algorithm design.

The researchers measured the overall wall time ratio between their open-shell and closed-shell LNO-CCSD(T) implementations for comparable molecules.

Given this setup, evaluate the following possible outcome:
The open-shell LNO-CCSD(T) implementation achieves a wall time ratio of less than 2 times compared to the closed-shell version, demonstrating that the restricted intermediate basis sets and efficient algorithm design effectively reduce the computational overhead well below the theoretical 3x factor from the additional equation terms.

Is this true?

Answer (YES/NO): NO